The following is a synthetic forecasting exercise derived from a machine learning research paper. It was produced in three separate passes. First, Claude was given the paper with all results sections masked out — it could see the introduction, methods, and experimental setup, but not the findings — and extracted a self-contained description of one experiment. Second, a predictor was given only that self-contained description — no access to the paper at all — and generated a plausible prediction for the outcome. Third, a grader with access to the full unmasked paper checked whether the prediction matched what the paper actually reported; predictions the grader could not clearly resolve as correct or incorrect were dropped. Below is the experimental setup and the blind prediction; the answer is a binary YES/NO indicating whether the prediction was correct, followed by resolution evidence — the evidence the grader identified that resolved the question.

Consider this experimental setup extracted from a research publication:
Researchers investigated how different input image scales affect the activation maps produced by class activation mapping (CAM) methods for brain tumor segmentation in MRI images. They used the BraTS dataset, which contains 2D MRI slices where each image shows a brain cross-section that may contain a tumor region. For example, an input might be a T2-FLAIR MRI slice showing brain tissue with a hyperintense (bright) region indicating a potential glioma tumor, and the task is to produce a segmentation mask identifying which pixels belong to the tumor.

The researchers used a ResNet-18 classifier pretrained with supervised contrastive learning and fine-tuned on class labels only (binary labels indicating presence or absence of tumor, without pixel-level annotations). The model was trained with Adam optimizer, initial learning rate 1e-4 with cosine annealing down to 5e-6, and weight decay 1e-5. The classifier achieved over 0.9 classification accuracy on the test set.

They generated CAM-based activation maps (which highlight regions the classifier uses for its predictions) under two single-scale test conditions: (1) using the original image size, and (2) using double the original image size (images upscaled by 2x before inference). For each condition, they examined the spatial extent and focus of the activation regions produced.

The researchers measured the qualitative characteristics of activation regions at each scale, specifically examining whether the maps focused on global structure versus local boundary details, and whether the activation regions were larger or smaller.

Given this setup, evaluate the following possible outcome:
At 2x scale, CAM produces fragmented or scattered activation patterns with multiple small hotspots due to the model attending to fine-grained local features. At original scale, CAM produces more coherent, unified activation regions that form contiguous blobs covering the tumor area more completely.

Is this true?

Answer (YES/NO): NO